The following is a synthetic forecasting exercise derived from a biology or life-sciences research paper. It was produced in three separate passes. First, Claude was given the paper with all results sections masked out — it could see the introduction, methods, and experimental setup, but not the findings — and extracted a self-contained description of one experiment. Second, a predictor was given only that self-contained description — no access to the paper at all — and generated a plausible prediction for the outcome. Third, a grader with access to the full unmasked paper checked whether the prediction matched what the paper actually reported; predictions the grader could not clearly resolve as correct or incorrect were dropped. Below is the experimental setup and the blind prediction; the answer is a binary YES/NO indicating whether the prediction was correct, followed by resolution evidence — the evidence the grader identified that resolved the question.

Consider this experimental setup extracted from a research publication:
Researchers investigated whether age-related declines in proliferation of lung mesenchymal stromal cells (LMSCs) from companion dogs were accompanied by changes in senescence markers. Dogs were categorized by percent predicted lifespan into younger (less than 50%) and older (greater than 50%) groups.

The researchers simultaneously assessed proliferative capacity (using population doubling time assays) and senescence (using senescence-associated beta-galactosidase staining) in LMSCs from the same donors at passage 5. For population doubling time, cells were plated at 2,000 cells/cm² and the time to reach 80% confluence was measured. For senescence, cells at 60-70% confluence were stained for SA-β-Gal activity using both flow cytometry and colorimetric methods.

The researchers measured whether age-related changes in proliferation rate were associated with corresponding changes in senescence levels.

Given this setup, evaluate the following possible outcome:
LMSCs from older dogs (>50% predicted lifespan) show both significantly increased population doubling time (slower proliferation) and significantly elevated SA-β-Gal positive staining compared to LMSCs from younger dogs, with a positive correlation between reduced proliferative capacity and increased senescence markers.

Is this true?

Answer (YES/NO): NO